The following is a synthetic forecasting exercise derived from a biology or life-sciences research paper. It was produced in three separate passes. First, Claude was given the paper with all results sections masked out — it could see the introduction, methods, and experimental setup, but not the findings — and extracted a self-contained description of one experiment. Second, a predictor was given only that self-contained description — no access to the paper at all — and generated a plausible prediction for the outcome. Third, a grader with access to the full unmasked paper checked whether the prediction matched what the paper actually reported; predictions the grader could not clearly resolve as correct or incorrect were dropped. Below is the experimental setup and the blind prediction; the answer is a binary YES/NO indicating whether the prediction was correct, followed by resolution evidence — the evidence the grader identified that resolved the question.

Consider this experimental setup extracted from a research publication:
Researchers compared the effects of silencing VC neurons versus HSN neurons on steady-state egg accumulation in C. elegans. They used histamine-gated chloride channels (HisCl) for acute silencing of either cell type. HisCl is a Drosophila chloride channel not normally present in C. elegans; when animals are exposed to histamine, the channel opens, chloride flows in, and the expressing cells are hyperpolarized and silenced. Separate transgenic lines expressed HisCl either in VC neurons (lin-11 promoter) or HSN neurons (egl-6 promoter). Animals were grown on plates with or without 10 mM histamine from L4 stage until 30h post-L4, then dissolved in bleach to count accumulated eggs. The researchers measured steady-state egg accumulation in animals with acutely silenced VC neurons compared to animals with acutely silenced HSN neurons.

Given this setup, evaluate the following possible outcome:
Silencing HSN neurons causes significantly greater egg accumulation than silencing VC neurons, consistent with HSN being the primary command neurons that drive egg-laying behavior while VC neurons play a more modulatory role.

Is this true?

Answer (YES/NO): YES